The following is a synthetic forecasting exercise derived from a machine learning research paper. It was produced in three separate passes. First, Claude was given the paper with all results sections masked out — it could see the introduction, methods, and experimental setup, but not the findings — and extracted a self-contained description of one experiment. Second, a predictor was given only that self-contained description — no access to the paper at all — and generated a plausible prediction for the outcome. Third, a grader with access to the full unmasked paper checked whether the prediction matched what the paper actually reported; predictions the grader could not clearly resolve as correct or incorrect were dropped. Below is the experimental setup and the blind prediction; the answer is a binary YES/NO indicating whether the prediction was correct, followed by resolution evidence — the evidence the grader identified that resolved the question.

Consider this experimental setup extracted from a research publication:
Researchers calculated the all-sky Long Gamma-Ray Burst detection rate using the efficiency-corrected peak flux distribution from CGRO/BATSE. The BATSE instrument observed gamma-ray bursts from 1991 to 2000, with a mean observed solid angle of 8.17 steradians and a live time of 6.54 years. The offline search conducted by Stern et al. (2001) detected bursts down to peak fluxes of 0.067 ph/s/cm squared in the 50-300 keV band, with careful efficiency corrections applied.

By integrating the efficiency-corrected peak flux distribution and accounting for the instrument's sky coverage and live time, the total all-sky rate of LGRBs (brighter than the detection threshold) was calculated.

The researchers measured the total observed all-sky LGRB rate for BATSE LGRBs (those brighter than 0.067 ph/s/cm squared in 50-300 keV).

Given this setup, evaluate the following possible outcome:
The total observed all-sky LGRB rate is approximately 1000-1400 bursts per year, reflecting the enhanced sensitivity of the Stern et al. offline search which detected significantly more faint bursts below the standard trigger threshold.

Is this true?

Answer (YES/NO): YES